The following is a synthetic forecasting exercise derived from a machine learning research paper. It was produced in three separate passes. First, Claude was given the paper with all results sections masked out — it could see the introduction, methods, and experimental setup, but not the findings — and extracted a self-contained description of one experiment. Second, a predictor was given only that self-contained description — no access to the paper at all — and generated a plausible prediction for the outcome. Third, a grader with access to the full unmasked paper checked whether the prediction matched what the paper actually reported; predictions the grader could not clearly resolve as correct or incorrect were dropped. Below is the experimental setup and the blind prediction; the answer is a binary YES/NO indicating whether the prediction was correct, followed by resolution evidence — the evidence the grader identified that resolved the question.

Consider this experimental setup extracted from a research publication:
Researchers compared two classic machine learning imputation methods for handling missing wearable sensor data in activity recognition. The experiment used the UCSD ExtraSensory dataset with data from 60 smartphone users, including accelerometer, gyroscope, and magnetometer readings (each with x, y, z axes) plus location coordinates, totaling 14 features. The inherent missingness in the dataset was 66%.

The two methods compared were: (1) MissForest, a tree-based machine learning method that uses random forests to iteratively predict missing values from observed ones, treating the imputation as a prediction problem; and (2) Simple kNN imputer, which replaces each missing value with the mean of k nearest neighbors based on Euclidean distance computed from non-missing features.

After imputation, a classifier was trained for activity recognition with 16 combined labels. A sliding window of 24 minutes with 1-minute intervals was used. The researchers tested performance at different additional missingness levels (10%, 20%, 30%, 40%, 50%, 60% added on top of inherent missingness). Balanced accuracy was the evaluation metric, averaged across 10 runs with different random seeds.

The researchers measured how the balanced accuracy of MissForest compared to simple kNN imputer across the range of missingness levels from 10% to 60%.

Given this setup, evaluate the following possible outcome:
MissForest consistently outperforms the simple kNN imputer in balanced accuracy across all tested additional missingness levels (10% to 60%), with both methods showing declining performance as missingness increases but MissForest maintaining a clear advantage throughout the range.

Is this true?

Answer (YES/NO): YES